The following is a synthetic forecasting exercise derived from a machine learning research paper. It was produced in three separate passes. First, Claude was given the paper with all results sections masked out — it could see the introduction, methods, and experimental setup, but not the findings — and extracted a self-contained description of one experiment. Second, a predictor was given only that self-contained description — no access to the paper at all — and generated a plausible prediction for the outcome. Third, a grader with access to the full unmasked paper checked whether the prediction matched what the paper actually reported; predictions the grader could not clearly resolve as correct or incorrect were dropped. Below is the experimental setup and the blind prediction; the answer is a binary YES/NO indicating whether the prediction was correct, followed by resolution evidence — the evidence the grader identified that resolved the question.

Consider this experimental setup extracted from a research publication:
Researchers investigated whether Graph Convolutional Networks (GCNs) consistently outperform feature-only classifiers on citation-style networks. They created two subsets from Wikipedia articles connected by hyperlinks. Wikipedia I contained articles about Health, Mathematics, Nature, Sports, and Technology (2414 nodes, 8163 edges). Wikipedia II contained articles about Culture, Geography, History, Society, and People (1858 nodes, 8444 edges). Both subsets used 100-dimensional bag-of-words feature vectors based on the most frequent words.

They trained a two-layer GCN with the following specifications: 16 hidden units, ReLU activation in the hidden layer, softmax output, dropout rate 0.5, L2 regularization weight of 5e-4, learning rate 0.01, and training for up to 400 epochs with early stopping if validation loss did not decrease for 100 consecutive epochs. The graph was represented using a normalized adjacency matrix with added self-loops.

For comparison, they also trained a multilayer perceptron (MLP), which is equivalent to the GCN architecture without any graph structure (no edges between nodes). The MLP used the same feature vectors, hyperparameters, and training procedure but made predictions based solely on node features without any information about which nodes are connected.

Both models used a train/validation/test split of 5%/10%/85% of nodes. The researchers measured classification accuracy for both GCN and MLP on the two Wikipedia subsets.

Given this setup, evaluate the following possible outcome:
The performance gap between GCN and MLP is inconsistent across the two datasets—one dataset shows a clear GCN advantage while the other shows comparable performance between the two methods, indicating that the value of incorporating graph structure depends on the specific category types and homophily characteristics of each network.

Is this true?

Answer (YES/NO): NO